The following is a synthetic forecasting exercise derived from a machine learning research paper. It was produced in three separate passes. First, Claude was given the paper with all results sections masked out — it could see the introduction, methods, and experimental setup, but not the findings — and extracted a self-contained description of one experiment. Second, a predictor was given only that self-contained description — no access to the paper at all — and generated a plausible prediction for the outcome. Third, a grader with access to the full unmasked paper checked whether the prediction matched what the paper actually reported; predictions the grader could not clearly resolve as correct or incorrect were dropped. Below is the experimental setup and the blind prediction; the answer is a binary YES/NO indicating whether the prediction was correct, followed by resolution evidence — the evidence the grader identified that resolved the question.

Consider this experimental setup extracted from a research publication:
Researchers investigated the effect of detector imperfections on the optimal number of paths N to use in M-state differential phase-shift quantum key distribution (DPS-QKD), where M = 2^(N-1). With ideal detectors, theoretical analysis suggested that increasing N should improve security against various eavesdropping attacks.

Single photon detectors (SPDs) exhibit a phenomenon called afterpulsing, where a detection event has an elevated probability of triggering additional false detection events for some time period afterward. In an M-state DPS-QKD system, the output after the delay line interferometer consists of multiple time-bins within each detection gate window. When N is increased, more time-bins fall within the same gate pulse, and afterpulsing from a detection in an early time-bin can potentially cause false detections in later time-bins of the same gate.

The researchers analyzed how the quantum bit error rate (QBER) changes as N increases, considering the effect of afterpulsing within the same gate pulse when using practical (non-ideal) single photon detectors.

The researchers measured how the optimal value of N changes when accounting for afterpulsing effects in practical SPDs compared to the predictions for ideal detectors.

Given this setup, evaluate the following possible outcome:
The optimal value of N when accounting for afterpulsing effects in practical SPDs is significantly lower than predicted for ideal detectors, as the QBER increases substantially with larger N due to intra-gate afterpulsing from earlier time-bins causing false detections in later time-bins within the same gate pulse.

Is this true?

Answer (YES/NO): YES